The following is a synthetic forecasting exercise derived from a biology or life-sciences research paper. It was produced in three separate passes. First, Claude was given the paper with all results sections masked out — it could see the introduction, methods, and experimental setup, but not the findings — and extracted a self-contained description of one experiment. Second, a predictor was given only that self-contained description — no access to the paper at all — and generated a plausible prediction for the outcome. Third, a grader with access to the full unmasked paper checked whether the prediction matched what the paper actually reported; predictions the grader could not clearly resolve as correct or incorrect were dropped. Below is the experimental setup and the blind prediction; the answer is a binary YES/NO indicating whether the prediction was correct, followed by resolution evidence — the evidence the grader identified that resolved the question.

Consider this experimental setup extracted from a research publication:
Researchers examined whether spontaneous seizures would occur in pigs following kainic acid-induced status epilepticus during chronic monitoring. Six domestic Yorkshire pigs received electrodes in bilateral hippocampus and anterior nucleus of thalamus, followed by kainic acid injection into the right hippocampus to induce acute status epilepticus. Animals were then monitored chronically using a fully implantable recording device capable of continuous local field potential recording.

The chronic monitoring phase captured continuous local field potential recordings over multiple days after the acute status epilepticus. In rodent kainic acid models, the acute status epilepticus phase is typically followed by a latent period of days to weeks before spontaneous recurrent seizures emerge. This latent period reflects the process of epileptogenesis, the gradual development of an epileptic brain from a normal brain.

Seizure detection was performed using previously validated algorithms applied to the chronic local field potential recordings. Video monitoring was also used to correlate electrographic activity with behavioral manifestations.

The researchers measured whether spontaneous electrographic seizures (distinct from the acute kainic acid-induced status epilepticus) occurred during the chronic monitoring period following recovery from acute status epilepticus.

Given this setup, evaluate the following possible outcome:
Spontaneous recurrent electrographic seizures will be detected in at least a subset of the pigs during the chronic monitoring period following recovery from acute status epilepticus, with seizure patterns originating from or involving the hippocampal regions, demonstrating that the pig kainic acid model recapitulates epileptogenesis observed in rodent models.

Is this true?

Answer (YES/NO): YES